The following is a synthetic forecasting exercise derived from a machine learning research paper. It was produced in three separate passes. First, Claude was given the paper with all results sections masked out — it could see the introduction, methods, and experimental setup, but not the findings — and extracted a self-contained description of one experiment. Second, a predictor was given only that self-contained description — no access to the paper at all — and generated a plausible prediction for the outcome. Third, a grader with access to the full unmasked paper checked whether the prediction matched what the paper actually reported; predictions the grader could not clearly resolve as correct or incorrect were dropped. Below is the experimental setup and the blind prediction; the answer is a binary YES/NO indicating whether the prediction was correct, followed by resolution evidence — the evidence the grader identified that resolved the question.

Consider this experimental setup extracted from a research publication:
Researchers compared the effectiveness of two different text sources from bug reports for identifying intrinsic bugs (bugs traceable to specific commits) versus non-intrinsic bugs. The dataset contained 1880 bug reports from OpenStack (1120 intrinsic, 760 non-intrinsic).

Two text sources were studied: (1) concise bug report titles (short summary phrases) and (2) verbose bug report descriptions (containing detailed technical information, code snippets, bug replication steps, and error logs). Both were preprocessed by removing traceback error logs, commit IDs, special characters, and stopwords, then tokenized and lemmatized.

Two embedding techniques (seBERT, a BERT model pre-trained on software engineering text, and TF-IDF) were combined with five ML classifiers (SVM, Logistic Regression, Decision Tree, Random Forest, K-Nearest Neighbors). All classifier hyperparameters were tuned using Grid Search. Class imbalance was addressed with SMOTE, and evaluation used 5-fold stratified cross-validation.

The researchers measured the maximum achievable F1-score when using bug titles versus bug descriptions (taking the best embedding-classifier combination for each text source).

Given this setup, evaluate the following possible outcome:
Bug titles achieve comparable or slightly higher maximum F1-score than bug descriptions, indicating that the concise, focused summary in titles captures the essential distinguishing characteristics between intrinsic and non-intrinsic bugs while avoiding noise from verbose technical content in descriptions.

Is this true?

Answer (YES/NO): YES